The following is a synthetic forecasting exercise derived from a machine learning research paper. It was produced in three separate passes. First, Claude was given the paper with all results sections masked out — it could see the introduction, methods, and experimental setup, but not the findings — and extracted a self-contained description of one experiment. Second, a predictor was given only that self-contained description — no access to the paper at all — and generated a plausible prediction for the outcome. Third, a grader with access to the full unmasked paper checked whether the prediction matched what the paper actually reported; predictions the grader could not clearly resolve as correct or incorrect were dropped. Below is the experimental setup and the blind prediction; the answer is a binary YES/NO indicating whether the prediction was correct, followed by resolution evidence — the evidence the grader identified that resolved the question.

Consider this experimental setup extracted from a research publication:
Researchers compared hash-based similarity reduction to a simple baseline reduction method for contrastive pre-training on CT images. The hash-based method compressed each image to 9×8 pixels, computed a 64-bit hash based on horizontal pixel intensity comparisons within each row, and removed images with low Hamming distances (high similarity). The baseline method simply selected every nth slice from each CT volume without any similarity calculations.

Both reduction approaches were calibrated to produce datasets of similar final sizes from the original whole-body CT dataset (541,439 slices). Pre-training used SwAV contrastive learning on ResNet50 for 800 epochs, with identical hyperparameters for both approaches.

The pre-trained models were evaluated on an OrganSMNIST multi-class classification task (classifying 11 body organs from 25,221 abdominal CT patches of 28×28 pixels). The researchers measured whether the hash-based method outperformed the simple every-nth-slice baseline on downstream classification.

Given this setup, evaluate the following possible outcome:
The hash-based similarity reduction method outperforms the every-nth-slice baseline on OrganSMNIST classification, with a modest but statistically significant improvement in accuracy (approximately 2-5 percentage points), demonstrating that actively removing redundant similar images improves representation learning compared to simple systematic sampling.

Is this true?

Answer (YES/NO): NO